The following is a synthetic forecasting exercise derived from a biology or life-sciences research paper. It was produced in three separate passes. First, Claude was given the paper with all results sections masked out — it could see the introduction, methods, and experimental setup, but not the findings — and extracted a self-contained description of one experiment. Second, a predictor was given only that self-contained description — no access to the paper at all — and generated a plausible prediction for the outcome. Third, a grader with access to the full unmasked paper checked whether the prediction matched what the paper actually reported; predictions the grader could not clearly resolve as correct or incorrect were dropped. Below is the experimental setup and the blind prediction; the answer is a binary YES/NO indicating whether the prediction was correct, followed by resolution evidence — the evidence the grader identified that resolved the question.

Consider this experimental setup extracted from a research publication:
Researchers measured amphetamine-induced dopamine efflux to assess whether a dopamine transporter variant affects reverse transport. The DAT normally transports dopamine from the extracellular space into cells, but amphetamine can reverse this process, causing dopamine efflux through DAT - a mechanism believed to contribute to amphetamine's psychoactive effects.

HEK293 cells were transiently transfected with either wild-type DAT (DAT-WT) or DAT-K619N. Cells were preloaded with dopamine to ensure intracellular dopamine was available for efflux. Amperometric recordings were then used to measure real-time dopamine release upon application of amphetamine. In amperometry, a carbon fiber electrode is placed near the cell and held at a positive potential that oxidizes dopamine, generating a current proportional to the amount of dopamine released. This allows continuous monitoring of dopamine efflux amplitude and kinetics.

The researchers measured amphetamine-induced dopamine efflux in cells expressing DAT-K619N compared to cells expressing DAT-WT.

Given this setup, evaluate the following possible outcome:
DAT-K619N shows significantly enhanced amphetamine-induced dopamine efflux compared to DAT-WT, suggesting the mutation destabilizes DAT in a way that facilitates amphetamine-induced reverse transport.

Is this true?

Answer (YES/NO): NO